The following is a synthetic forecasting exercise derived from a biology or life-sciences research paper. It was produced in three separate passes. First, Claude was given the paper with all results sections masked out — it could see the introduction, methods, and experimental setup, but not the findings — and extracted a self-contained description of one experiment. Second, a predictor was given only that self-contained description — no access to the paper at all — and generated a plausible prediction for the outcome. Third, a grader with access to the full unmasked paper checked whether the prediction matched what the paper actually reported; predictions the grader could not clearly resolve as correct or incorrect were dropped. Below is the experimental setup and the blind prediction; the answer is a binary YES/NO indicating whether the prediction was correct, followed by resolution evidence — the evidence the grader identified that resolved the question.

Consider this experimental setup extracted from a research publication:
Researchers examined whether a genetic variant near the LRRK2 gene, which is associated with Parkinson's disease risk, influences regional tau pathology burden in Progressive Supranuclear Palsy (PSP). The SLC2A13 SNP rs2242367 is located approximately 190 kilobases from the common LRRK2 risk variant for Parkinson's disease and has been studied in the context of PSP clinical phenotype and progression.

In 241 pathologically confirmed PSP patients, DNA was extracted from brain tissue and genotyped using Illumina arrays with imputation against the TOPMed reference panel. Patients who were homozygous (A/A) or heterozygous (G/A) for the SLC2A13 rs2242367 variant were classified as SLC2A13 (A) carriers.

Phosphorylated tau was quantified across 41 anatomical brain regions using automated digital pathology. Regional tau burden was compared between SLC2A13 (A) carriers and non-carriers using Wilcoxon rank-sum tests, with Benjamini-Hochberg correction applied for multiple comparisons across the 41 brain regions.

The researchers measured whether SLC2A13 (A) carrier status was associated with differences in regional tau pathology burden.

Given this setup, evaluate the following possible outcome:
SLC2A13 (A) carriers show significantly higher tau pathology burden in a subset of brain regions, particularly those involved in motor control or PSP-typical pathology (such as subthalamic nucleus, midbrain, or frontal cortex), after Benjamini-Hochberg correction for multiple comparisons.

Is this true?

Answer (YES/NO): NO